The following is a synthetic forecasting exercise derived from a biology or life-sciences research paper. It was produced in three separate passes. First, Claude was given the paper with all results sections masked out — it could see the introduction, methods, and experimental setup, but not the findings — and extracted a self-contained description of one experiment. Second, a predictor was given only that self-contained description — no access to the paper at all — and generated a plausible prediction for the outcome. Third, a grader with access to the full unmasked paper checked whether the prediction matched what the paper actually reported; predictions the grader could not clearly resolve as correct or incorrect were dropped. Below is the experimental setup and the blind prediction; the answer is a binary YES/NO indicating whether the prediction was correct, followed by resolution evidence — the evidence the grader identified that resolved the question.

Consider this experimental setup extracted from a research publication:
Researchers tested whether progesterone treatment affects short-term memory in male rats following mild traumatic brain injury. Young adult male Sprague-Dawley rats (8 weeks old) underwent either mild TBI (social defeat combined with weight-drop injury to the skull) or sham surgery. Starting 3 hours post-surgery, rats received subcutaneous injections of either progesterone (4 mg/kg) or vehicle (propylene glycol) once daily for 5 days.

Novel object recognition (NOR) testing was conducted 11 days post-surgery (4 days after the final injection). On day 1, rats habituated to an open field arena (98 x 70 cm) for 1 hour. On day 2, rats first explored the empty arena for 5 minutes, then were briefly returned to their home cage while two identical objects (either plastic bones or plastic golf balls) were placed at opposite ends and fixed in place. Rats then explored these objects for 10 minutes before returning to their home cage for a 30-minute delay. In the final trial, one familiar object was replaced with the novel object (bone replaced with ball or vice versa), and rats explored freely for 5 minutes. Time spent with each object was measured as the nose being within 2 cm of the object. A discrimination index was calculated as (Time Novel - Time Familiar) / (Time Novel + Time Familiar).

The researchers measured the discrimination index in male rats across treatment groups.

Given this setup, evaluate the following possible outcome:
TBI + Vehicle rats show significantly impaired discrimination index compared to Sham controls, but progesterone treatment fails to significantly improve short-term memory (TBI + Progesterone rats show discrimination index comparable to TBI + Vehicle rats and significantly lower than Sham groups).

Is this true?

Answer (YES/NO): NO